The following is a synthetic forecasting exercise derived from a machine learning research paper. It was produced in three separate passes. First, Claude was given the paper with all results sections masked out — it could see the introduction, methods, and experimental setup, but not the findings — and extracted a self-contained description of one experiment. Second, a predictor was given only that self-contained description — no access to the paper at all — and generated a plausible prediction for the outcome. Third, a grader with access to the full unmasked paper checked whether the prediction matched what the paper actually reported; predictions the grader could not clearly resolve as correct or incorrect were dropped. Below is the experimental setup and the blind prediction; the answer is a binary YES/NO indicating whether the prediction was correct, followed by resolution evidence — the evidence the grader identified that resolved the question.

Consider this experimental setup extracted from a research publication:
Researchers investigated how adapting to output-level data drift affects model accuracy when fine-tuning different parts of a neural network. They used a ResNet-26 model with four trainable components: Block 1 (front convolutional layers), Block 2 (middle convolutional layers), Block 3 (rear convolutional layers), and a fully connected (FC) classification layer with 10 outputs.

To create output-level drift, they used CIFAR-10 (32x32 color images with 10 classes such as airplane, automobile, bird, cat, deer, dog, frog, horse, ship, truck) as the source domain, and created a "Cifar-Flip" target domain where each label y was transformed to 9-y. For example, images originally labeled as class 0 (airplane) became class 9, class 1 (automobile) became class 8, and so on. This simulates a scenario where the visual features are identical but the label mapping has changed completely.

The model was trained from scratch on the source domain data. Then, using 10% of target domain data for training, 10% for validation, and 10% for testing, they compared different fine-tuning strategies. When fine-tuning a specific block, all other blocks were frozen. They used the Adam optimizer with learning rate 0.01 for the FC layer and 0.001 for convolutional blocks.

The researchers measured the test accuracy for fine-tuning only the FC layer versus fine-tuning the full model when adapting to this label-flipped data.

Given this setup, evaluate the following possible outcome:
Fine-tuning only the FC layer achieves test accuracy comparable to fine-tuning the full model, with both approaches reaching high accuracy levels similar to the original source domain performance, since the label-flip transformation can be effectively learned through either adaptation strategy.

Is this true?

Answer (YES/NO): NO